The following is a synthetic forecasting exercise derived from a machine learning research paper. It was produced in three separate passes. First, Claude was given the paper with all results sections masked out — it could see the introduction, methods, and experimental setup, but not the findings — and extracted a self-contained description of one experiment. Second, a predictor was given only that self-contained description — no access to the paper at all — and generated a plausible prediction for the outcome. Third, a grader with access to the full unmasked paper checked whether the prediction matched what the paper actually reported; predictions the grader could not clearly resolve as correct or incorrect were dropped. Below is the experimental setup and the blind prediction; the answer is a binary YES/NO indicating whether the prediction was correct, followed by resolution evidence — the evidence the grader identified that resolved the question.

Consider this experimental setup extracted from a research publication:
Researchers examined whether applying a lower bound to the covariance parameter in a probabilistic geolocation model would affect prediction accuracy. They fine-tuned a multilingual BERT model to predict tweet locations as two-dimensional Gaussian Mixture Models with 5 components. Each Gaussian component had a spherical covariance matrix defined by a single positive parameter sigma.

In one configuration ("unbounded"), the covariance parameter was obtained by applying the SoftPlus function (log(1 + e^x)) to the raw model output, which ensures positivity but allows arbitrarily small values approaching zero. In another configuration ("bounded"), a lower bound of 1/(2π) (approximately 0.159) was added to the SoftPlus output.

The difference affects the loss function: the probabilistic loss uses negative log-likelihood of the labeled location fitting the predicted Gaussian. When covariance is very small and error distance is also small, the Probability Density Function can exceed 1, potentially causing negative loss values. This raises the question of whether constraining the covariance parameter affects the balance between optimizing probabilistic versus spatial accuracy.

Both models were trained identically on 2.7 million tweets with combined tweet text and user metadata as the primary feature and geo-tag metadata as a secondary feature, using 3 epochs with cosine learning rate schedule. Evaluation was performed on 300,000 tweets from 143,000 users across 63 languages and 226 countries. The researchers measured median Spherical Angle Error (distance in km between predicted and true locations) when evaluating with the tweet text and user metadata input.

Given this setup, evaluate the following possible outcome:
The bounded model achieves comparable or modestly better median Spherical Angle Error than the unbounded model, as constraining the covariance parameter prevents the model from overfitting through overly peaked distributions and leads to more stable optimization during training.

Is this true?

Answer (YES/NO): NO